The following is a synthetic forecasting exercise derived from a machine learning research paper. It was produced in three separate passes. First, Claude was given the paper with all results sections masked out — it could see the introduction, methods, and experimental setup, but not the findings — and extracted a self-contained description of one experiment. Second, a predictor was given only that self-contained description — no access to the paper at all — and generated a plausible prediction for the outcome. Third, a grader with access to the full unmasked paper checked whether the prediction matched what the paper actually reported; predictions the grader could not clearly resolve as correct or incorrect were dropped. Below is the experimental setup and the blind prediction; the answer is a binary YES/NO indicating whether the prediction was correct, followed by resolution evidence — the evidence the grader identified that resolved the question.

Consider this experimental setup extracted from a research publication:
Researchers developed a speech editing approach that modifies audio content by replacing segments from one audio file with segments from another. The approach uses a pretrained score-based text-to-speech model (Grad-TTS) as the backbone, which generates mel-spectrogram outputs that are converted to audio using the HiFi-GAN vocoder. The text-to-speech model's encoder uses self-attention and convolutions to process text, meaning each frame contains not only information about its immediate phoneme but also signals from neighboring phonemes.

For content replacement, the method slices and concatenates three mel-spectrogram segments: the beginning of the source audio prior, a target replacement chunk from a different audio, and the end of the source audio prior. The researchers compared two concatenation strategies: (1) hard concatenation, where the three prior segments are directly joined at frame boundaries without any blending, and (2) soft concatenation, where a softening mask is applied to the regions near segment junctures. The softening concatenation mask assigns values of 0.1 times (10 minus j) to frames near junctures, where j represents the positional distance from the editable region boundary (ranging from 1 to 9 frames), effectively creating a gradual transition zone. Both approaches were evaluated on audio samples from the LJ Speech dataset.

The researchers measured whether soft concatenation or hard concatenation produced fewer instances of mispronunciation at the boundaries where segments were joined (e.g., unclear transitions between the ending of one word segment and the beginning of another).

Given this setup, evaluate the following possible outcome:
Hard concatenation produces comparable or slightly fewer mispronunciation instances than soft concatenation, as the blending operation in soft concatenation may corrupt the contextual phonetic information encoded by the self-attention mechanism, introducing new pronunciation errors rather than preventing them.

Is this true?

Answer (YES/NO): NO